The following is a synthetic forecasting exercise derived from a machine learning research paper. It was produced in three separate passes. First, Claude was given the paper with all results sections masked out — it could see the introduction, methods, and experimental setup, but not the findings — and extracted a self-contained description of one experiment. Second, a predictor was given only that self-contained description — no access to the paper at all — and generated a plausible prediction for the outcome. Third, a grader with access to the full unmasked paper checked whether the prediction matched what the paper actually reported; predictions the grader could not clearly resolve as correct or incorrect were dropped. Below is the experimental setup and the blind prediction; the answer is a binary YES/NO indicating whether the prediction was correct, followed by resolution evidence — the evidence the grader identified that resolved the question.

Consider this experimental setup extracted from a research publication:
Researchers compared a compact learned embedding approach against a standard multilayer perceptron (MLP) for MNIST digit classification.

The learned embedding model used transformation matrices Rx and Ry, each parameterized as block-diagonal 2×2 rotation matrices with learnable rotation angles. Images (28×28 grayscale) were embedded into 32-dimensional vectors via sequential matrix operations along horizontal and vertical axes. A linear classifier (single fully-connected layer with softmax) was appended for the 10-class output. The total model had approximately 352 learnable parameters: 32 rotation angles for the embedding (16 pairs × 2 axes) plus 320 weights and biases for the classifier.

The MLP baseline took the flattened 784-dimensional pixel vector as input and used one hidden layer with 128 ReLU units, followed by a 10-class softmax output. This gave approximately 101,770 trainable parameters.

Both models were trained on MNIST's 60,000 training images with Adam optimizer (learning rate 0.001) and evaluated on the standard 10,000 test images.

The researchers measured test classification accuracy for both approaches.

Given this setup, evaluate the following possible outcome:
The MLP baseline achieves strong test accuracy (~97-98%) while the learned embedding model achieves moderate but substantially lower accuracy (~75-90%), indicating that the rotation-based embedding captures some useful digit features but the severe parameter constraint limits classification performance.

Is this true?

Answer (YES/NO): NO